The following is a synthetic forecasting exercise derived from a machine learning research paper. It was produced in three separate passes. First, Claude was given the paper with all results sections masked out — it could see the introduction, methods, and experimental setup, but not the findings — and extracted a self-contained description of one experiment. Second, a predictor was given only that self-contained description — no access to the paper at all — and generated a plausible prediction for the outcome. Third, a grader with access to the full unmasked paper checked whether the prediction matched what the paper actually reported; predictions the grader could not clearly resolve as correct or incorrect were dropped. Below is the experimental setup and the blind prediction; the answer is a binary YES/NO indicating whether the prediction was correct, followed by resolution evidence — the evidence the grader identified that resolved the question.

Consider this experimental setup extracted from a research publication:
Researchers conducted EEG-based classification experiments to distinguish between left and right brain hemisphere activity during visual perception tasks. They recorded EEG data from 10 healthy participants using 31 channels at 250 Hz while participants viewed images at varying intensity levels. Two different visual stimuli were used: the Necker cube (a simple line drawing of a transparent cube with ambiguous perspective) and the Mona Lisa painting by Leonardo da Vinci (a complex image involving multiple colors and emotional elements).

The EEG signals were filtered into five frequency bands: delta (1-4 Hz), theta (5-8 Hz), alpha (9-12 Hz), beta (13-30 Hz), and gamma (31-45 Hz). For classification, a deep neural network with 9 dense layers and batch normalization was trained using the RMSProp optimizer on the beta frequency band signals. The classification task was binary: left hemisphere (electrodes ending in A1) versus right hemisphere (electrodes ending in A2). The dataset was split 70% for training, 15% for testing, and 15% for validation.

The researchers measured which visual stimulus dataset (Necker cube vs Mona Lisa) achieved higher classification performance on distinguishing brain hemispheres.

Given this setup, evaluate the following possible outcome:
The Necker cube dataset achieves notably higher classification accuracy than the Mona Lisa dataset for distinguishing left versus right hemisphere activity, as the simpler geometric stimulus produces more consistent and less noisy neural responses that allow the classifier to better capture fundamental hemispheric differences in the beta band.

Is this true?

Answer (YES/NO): YES